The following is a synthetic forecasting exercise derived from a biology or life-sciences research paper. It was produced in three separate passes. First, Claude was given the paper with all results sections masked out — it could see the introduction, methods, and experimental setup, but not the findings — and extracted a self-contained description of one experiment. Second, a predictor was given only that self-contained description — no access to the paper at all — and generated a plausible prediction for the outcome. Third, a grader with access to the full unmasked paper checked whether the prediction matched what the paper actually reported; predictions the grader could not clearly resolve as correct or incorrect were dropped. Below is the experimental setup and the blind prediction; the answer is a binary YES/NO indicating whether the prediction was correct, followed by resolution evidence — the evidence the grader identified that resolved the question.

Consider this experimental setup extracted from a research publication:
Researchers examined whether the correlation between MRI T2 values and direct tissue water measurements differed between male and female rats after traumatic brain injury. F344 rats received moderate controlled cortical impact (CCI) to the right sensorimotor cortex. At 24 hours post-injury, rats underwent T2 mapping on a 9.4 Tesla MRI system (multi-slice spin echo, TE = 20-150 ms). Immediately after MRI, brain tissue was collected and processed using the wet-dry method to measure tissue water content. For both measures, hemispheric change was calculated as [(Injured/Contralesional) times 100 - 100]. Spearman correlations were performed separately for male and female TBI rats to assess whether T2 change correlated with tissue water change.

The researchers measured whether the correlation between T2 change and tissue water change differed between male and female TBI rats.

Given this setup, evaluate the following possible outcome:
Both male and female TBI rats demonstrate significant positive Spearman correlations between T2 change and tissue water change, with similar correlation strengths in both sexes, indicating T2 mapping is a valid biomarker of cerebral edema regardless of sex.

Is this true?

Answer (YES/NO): NO